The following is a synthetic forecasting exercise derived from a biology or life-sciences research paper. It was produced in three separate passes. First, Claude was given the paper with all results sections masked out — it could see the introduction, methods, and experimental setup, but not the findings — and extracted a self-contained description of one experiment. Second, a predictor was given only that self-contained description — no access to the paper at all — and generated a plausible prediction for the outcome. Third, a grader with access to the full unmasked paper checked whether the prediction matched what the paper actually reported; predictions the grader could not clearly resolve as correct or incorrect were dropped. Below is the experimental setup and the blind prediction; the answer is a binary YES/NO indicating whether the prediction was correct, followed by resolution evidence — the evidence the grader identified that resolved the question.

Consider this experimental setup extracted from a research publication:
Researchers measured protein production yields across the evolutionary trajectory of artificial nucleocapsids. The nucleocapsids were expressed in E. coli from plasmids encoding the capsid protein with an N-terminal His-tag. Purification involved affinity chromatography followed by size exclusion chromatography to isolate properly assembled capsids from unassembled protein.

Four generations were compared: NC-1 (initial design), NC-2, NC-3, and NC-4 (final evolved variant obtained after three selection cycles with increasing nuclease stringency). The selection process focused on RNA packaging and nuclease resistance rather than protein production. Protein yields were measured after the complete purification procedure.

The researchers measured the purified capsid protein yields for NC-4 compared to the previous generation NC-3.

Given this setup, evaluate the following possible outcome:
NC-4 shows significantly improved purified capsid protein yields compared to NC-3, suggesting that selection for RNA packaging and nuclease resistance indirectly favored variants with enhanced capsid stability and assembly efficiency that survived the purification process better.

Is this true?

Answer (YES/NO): YES